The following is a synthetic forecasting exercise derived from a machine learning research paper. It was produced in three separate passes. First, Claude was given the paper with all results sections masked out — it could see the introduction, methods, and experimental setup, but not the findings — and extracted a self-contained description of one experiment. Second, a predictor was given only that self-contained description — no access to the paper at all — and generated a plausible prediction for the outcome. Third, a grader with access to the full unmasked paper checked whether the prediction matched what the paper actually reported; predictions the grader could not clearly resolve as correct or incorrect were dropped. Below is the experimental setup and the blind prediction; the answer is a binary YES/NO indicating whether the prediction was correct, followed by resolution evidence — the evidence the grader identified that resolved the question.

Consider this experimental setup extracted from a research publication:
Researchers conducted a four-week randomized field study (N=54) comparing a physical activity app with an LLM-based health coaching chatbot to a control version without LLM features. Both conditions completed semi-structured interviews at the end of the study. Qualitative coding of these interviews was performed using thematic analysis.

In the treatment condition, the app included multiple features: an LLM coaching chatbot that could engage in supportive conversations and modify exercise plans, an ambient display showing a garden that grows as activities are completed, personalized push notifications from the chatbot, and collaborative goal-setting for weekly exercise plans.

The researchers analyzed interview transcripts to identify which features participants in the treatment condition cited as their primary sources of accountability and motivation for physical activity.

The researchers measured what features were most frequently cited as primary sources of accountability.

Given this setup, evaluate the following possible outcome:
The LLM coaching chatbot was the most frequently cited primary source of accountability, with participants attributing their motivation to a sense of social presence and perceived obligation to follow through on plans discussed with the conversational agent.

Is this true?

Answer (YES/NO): NO